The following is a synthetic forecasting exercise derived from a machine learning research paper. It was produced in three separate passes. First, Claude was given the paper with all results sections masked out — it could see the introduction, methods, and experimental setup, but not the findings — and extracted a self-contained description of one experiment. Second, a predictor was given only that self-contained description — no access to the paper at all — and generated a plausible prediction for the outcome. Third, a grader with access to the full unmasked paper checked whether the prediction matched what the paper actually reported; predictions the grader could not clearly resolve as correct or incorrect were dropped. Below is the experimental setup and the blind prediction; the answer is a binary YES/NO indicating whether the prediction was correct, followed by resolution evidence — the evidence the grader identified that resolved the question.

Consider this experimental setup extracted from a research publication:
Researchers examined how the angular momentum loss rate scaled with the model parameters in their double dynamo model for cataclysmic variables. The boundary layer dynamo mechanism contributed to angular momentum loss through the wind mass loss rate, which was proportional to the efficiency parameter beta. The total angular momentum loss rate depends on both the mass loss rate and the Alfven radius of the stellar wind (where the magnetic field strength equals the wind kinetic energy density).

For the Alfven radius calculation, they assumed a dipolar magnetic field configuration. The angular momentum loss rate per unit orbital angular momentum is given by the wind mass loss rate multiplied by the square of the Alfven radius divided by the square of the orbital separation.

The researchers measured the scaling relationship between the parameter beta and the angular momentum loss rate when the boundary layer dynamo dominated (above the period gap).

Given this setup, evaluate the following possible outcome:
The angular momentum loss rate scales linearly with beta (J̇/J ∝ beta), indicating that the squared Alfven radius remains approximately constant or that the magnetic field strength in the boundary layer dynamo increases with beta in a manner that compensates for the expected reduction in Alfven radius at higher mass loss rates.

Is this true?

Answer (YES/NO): NO